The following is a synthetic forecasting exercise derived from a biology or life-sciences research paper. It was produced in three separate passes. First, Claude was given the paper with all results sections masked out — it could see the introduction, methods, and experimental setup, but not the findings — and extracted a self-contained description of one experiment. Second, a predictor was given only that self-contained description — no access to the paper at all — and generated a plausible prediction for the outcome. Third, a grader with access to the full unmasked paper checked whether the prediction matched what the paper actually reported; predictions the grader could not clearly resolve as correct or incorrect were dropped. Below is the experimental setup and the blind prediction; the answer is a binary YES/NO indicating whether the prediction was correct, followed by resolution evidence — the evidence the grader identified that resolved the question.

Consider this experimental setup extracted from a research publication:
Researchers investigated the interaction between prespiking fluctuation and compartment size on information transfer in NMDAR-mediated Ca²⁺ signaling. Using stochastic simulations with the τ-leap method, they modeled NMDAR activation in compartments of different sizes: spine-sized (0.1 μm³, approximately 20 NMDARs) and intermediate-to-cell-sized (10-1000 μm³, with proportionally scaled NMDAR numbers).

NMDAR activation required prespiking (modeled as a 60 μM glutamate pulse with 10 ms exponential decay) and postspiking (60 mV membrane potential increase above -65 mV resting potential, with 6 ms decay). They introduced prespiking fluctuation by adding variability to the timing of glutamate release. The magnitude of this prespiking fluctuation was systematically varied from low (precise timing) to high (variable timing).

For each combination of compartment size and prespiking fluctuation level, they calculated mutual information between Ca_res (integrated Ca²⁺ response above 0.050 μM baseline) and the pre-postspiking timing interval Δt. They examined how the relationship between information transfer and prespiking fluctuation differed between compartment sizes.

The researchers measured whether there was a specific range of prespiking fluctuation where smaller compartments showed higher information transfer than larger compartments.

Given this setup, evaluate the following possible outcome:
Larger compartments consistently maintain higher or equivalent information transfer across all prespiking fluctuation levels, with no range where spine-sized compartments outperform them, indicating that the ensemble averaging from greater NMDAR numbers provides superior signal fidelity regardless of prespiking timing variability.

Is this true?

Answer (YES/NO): NO